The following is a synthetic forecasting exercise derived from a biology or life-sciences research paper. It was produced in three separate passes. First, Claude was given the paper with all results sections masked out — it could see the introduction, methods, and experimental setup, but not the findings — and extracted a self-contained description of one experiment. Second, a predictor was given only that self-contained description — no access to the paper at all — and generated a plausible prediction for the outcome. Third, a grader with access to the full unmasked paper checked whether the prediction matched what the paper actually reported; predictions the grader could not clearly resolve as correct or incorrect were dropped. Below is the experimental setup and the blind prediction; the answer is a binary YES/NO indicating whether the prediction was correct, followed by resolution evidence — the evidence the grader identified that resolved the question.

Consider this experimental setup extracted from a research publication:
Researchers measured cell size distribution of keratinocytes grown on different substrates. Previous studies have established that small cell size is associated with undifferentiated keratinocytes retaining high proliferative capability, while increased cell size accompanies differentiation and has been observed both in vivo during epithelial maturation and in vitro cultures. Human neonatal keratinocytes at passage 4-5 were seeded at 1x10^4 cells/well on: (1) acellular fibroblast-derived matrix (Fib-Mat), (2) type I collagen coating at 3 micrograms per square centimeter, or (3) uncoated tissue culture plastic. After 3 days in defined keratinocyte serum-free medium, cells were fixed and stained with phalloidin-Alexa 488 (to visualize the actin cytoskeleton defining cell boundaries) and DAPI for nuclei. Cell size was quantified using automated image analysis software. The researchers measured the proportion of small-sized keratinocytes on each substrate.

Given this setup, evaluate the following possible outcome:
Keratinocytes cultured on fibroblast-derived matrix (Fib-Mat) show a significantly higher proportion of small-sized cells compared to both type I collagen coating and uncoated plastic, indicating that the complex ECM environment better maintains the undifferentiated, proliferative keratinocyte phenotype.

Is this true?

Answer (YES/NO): NO